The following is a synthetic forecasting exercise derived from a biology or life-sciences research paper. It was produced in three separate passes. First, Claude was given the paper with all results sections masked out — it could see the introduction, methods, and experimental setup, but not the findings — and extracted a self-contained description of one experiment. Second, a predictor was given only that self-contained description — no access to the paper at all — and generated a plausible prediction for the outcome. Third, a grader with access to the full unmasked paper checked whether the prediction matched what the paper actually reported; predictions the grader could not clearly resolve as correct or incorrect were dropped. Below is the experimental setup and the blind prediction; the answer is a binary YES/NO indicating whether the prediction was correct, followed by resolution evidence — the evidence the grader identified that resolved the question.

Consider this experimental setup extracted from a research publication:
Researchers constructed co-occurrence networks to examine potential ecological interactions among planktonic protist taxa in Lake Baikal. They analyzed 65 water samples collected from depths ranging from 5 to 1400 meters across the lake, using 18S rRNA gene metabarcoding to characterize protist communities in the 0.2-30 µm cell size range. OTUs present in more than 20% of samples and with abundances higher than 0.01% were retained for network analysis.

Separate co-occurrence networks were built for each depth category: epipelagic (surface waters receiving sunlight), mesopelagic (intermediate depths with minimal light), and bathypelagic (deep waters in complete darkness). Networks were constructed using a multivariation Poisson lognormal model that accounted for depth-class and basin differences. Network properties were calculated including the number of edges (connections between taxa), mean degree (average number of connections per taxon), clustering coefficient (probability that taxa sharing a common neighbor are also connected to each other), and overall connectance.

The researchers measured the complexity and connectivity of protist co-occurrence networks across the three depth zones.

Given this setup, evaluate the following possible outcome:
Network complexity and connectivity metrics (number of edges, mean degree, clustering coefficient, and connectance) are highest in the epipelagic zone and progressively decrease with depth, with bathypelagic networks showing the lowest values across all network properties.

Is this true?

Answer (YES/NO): NO